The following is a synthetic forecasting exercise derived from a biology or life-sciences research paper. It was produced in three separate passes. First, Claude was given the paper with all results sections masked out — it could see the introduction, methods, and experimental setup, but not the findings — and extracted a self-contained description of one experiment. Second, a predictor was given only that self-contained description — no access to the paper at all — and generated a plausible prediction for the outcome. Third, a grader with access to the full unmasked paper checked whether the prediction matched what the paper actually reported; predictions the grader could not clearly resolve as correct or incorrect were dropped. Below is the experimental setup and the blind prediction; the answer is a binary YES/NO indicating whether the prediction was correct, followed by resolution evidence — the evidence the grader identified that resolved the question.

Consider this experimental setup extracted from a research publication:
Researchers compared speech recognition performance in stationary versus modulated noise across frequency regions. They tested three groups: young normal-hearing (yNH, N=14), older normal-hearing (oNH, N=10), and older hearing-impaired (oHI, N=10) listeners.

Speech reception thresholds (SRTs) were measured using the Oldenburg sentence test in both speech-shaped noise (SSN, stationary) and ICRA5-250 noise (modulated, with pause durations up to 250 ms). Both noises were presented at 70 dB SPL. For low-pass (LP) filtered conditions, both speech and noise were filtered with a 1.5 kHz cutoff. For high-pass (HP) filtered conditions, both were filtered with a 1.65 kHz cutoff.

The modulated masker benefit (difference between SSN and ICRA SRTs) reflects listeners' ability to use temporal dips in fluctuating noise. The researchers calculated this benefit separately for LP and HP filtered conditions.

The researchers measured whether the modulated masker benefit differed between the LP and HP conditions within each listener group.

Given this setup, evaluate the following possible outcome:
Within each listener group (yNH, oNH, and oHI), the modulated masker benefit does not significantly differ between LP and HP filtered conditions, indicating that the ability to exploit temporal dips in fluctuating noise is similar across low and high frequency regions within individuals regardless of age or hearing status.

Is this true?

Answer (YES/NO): NO